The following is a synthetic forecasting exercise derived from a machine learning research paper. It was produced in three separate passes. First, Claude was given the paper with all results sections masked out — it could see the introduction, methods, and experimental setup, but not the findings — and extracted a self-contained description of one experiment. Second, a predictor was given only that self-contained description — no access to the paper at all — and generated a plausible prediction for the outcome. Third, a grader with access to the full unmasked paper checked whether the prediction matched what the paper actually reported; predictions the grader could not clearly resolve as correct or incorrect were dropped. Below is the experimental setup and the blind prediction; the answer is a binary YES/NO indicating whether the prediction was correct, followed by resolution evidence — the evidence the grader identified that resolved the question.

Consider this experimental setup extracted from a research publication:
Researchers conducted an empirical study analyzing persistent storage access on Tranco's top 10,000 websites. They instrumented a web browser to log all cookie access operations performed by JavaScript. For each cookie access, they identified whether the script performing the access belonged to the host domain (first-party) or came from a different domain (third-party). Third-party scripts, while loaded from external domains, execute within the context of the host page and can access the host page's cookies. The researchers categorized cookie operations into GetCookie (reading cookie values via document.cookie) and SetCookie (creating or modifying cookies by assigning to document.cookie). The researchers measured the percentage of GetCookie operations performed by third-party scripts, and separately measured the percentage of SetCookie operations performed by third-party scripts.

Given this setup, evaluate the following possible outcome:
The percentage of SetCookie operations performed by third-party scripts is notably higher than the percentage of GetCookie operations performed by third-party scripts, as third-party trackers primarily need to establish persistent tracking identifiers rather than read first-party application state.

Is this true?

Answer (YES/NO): YES